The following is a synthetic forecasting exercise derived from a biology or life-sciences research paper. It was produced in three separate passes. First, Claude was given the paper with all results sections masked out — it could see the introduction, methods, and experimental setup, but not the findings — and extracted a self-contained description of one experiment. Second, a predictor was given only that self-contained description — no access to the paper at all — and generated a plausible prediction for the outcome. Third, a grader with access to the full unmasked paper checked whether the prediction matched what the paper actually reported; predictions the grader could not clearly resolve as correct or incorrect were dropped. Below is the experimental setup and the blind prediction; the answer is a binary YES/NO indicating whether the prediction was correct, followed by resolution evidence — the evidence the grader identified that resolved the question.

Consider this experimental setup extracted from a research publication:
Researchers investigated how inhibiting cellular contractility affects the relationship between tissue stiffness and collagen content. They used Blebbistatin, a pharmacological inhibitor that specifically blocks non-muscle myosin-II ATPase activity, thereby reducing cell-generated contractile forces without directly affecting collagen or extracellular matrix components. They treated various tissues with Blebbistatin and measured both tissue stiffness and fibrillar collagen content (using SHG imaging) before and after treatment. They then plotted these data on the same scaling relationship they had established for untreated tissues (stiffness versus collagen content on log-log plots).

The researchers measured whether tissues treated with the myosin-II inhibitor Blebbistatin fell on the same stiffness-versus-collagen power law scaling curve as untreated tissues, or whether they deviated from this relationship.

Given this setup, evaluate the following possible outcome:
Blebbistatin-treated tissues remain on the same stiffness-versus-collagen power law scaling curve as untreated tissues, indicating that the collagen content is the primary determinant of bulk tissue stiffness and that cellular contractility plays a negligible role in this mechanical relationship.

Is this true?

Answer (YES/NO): YES